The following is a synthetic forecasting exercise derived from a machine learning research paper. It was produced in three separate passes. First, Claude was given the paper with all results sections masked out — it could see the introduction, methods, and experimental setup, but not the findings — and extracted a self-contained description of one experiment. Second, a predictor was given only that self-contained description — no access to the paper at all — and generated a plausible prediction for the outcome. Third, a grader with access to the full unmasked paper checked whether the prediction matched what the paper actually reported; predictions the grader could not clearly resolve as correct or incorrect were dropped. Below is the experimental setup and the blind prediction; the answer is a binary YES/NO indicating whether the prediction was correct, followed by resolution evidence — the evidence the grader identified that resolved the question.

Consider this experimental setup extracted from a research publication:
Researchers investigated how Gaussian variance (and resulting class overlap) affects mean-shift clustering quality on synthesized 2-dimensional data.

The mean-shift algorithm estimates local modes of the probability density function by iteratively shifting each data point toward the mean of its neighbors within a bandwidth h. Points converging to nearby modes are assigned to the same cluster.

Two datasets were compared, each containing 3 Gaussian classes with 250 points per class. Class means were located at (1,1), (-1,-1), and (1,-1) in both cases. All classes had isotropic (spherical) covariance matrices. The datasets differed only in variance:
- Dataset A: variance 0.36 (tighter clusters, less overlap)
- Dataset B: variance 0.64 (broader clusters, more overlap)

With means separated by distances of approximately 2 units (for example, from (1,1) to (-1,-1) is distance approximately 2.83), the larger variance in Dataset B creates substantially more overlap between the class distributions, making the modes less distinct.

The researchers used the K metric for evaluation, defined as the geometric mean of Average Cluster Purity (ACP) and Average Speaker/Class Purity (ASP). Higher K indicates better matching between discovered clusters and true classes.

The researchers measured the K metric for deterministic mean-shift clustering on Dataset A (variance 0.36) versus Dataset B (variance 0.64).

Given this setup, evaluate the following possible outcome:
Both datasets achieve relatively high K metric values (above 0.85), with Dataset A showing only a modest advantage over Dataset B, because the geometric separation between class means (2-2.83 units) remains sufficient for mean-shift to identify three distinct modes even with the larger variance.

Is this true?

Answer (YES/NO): NO